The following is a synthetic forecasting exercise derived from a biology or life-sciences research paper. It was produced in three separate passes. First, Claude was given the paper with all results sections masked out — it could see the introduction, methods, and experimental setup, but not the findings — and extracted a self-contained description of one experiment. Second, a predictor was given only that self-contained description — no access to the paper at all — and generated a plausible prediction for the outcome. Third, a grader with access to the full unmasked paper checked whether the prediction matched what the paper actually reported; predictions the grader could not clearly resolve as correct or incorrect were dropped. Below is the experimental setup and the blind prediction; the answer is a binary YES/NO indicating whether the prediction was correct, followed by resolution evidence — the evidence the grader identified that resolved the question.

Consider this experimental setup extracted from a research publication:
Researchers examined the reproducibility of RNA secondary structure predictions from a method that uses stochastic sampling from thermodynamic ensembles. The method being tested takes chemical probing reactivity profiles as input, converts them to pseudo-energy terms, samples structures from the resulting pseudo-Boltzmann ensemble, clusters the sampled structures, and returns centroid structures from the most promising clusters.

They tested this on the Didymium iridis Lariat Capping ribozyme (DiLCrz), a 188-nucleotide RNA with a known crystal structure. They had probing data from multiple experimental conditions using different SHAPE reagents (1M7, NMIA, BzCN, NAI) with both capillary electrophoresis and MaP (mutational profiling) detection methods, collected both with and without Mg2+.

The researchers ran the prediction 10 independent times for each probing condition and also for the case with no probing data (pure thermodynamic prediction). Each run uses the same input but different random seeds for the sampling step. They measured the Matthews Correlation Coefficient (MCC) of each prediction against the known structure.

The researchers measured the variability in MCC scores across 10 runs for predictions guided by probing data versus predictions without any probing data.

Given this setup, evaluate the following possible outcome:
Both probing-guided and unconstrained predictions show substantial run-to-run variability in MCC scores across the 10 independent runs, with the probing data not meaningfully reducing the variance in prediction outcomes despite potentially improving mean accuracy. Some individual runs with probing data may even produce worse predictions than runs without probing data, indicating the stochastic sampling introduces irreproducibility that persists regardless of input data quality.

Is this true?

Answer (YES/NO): NO